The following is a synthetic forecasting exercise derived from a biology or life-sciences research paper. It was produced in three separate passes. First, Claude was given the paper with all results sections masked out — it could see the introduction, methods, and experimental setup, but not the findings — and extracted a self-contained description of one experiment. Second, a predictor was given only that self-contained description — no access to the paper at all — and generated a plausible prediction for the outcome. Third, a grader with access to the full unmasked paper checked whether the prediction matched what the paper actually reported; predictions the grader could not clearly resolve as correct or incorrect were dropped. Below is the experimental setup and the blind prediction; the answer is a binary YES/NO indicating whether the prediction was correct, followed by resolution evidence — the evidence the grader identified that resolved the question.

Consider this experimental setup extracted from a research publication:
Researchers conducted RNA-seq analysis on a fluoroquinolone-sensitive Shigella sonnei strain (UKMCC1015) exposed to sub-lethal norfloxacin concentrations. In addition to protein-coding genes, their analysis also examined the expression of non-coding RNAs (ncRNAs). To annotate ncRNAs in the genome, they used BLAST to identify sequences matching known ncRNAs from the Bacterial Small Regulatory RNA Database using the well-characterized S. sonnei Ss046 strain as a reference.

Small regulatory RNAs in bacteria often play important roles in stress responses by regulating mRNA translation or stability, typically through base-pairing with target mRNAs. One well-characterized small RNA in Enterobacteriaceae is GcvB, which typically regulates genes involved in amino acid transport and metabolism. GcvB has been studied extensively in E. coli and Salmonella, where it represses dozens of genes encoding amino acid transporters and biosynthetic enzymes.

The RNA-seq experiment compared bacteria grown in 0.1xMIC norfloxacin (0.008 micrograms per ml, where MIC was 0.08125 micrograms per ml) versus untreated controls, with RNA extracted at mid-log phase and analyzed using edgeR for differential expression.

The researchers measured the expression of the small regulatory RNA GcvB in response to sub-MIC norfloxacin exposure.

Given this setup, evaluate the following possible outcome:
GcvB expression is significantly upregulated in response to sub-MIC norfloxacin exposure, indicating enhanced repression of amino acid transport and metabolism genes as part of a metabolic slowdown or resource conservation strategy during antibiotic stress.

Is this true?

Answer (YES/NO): YES